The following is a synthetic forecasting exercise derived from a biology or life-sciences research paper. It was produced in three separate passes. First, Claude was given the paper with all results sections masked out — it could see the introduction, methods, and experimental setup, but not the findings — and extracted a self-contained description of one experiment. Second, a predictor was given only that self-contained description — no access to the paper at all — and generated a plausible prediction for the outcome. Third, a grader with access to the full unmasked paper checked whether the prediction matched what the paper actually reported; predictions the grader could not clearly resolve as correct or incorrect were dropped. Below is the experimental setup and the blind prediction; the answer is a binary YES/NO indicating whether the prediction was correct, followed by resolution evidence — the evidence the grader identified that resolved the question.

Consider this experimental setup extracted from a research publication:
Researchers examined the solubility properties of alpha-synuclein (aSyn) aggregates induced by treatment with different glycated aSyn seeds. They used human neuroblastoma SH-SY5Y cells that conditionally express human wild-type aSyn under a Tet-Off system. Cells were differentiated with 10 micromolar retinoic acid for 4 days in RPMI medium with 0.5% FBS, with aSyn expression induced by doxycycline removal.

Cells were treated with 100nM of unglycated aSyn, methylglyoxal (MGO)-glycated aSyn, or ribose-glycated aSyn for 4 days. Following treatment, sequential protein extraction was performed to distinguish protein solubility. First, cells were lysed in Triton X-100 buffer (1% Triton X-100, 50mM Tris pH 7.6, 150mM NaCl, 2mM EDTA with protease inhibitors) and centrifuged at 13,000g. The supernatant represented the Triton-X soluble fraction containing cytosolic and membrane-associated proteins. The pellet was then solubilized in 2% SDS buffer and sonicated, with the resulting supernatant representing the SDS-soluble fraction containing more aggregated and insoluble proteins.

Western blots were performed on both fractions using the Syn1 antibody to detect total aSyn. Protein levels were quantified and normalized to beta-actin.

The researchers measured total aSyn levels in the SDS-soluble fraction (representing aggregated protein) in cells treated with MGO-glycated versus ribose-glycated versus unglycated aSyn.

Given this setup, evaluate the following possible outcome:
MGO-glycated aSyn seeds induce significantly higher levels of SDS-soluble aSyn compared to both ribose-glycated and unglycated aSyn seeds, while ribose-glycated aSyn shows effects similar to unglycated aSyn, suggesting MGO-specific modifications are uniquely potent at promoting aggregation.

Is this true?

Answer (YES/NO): NO